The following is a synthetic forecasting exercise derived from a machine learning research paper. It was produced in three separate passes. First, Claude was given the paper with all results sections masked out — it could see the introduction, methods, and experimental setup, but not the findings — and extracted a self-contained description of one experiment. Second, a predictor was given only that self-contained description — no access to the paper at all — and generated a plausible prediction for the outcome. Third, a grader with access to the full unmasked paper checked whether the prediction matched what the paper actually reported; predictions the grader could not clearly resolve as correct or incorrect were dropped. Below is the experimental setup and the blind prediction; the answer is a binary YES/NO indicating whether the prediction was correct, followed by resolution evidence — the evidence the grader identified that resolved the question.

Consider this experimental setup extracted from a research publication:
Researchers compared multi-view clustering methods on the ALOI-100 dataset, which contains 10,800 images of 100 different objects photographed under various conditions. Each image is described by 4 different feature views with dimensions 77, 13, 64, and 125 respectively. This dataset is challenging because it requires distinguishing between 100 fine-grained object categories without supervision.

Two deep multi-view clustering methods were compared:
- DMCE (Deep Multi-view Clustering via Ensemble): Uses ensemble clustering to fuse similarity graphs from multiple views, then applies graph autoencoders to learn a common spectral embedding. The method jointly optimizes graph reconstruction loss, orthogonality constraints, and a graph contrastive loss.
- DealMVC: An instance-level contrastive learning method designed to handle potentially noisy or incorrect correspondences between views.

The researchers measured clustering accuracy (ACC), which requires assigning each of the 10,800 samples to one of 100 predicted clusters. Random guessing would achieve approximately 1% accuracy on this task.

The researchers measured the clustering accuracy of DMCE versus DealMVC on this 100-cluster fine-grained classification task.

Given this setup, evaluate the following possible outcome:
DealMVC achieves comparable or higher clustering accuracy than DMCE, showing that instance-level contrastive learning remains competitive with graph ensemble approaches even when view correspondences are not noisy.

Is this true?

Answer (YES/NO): NO